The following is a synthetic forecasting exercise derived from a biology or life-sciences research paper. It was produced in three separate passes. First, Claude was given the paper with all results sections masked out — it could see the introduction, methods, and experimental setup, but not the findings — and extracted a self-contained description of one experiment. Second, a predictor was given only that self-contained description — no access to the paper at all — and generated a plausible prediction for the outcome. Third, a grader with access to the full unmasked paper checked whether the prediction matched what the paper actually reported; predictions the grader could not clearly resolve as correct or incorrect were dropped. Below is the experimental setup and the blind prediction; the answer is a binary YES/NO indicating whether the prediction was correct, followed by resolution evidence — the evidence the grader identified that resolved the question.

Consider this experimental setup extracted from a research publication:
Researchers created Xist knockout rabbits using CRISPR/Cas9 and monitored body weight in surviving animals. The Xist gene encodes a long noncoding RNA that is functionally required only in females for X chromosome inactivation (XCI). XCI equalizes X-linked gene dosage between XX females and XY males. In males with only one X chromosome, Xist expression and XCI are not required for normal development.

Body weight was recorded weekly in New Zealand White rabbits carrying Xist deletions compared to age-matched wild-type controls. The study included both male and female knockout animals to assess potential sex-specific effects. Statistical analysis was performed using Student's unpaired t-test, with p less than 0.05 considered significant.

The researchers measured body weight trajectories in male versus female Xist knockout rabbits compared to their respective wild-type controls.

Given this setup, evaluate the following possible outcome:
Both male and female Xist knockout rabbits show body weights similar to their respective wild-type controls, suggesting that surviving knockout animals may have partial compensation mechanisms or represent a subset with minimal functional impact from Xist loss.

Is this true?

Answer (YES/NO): NO